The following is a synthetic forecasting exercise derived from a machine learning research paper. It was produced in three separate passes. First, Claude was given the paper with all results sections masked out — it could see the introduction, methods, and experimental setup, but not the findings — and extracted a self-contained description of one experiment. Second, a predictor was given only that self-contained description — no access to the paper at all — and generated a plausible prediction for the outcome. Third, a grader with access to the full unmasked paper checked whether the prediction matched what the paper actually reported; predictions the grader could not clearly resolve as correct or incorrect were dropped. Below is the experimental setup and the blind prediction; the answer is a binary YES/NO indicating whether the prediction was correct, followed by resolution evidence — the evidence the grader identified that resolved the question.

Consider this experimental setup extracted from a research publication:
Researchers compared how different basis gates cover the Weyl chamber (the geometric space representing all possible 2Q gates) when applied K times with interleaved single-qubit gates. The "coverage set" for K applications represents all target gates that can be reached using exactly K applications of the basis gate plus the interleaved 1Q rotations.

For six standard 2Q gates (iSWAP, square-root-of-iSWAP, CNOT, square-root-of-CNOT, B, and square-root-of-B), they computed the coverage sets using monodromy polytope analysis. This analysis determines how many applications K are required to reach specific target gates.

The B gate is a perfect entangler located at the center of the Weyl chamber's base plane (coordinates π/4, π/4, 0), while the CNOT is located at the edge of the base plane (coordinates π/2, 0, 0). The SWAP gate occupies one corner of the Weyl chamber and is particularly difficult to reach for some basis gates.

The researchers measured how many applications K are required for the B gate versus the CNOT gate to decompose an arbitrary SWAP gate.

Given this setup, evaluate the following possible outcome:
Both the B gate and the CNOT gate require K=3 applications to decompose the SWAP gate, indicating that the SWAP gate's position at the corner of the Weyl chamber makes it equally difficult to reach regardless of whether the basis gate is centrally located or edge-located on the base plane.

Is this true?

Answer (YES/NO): NO